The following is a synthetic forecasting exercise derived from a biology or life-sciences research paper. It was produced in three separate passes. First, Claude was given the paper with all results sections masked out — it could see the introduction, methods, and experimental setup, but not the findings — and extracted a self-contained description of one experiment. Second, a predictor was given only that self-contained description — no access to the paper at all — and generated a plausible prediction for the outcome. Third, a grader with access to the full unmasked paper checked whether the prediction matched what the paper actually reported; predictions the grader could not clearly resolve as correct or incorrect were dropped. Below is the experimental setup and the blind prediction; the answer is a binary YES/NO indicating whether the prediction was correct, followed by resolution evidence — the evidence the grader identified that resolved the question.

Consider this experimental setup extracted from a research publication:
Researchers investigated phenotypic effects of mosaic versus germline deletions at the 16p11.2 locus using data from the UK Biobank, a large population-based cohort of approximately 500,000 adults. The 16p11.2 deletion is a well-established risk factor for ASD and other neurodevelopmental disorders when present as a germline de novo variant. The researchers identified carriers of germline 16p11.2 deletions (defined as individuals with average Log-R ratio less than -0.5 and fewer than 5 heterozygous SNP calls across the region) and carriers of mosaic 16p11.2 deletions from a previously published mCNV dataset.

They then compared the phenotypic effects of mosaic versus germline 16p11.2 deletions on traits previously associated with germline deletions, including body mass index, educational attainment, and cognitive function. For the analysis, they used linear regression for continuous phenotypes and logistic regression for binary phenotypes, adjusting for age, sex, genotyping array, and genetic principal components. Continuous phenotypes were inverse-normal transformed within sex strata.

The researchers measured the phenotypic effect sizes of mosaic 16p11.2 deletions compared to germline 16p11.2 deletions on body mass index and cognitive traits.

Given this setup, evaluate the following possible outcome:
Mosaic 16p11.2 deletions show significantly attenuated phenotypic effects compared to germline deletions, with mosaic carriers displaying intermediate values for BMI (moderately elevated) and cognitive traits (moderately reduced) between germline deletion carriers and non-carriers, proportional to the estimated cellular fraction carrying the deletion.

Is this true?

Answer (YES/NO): NO